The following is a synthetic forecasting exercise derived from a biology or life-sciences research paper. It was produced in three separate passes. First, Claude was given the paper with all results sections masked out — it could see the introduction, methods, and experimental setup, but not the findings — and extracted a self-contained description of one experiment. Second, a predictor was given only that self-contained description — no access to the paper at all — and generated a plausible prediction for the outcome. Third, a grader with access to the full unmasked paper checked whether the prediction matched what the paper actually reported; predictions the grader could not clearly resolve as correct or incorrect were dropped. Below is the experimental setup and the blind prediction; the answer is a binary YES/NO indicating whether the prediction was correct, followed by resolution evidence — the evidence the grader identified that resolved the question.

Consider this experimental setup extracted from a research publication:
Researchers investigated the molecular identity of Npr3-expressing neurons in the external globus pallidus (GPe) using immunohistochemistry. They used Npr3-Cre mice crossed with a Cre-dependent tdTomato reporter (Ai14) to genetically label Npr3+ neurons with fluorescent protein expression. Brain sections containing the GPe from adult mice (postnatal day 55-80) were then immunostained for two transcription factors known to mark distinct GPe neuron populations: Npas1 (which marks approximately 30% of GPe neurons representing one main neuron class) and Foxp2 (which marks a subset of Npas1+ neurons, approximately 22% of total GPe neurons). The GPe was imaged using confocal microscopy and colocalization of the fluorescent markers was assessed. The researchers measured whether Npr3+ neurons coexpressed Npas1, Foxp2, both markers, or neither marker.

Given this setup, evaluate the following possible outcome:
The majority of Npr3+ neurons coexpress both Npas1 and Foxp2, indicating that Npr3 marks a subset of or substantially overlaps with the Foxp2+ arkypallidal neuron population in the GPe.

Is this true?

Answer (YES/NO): NO